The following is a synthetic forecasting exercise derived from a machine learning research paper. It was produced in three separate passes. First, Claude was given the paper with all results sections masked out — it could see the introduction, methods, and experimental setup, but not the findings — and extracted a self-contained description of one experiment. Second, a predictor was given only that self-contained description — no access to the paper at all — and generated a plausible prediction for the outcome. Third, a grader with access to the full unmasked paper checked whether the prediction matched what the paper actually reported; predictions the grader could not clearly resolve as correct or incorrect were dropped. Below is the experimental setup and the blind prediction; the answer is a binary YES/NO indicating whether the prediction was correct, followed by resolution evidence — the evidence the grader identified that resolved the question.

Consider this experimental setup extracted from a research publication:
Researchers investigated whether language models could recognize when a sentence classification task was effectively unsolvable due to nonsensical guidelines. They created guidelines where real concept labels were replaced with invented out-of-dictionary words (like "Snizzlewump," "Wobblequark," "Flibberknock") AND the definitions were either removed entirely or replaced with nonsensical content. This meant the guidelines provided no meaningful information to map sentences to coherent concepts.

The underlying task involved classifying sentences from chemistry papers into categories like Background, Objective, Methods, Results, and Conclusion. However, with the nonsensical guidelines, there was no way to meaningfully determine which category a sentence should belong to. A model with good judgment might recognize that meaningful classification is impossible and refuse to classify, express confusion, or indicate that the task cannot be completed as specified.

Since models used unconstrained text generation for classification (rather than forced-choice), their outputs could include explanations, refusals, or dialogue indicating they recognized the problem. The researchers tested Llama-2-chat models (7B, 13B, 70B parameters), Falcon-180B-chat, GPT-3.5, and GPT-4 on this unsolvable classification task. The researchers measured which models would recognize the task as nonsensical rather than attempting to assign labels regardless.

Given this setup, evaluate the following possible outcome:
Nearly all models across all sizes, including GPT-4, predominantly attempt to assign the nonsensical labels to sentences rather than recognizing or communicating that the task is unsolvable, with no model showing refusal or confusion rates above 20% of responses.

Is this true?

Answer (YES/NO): NO